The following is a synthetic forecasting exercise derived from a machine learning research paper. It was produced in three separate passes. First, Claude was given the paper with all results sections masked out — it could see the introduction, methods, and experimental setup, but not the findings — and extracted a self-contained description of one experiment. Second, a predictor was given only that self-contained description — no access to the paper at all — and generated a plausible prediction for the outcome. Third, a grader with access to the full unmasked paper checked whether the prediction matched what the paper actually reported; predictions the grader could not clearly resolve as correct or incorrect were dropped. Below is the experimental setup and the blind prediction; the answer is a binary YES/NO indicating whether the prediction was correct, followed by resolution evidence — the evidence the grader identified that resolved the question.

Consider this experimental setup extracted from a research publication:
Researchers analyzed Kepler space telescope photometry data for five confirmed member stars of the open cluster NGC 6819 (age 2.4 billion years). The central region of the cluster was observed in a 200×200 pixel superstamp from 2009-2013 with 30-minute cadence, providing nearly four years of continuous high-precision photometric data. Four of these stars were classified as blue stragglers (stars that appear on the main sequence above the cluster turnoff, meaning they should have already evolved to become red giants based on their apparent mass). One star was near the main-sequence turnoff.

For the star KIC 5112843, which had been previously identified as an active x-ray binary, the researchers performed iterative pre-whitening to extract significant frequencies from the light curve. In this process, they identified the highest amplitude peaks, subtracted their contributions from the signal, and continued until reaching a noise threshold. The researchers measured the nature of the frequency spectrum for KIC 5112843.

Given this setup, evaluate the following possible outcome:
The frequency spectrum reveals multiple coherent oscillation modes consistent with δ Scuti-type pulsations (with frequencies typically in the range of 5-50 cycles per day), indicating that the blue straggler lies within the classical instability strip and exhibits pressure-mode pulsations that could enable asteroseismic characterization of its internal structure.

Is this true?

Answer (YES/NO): NO